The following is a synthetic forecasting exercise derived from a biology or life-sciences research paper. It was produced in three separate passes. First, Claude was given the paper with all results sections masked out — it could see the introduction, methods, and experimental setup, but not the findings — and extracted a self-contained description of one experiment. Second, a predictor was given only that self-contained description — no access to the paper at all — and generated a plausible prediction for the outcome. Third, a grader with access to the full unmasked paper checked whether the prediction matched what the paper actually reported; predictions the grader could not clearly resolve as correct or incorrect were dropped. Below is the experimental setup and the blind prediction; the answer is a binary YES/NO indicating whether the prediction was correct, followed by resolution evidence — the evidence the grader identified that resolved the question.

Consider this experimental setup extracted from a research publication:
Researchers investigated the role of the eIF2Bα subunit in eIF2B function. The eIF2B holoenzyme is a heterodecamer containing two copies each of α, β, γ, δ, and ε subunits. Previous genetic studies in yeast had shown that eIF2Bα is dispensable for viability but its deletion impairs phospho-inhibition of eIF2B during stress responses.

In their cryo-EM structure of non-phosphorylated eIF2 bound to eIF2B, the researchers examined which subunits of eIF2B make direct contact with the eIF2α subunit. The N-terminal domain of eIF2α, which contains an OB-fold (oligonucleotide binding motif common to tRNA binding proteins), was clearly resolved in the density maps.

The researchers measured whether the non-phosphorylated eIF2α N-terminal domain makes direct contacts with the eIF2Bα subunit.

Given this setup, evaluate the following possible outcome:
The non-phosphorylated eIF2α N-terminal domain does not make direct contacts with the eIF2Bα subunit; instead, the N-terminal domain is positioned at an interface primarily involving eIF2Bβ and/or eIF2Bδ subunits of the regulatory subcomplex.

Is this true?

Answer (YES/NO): YES